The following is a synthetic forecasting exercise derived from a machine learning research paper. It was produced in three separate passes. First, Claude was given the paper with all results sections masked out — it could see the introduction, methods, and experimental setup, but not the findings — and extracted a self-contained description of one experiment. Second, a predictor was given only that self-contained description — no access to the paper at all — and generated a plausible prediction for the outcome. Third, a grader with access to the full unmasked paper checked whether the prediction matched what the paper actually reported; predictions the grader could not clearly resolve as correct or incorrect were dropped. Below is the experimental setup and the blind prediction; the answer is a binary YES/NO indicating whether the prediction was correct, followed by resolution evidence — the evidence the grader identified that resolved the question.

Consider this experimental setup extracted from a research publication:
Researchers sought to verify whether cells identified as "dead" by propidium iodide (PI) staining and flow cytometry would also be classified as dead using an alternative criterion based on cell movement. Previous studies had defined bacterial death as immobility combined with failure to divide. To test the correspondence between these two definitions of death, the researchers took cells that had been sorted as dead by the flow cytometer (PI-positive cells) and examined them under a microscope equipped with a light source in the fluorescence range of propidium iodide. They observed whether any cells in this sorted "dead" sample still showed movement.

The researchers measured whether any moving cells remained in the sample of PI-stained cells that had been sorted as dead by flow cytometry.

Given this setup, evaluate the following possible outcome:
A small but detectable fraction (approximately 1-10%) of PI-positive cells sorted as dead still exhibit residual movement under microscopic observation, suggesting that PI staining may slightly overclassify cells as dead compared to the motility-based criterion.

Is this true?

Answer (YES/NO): NO